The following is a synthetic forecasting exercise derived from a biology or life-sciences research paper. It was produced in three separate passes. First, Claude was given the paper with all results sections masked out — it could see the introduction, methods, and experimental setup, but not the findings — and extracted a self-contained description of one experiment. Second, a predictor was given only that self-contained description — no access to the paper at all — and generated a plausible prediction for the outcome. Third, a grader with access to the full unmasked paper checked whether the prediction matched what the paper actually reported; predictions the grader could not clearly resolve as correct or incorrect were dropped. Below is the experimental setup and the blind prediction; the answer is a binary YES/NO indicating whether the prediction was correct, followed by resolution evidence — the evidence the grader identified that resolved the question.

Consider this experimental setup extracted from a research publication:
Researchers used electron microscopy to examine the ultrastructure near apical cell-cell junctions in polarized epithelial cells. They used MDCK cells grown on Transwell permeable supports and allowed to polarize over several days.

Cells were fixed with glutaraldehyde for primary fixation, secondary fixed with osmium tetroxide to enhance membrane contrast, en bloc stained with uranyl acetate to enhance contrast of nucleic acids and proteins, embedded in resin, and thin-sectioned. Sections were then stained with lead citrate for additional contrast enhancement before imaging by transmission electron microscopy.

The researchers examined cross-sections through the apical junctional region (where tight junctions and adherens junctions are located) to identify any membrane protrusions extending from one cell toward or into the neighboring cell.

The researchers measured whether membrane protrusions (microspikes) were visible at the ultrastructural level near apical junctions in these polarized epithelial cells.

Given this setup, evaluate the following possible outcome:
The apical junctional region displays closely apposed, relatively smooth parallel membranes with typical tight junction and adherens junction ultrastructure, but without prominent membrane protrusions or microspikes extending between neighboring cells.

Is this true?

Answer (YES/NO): NO